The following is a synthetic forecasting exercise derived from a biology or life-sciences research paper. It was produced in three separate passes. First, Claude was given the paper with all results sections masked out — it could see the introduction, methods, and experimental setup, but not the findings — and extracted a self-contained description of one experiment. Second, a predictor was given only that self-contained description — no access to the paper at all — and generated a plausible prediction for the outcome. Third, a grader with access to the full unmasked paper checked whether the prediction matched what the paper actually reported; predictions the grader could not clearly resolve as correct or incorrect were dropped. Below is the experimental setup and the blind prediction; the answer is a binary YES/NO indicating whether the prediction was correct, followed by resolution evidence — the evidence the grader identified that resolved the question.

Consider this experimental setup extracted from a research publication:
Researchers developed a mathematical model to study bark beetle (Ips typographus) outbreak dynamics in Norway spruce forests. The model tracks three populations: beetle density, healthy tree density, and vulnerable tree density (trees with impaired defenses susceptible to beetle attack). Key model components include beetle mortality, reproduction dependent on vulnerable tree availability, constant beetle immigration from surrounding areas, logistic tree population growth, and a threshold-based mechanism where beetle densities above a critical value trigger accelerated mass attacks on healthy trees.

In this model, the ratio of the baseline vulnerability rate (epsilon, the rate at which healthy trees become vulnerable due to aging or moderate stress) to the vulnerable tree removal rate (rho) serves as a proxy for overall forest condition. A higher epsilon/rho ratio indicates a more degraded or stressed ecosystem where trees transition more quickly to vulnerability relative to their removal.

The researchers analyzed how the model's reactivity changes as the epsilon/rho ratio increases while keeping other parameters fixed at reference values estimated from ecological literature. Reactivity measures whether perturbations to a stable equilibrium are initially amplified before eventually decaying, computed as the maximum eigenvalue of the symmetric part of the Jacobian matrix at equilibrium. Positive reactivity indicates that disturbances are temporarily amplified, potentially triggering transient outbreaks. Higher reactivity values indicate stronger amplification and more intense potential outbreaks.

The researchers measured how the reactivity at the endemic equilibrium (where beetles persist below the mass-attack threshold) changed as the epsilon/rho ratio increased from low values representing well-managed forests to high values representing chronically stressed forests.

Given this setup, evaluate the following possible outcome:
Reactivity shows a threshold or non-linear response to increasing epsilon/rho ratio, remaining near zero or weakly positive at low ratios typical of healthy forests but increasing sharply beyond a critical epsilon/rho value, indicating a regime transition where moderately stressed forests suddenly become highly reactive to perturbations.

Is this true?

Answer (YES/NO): NO